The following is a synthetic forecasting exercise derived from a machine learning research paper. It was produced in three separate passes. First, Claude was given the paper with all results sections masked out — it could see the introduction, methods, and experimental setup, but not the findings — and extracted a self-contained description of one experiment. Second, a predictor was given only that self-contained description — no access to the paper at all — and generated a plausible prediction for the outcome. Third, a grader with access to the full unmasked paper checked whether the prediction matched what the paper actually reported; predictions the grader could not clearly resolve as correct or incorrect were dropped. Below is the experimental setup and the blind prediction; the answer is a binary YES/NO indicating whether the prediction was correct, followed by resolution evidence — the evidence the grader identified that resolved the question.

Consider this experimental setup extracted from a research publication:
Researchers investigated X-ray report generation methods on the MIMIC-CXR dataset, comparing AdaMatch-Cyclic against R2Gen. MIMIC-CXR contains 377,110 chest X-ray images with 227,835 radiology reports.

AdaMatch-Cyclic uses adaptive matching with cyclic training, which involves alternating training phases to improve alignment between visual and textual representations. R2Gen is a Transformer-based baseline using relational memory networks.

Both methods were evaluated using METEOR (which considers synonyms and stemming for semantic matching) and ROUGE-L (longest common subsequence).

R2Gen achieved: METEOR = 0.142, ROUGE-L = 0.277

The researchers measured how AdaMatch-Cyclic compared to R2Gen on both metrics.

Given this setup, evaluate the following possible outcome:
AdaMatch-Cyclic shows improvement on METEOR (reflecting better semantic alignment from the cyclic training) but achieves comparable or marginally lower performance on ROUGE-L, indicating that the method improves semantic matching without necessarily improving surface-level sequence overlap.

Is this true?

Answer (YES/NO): NO